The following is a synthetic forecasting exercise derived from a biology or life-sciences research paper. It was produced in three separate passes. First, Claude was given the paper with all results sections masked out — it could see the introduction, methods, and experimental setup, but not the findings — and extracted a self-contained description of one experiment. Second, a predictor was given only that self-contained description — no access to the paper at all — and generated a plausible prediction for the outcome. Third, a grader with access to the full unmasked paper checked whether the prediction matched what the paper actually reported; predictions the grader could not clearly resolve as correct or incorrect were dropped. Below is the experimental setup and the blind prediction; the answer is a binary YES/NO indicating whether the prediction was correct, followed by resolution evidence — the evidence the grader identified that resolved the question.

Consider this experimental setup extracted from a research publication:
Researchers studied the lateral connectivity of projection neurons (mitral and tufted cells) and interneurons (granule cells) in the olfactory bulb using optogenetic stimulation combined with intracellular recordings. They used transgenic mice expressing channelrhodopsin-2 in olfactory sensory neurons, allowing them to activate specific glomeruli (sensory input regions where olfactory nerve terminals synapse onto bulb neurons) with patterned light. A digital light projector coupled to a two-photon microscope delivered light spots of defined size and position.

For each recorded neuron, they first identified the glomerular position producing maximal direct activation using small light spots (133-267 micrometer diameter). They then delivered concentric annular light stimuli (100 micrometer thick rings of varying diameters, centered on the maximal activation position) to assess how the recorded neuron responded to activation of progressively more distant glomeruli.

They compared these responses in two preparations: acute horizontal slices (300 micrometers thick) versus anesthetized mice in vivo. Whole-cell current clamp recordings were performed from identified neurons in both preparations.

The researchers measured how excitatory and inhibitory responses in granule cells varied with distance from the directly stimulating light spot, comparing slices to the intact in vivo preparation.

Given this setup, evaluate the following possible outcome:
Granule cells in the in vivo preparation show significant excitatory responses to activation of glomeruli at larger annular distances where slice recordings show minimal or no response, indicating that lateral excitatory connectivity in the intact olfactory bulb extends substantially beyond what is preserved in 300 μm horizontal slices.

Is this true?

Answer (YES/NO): YES